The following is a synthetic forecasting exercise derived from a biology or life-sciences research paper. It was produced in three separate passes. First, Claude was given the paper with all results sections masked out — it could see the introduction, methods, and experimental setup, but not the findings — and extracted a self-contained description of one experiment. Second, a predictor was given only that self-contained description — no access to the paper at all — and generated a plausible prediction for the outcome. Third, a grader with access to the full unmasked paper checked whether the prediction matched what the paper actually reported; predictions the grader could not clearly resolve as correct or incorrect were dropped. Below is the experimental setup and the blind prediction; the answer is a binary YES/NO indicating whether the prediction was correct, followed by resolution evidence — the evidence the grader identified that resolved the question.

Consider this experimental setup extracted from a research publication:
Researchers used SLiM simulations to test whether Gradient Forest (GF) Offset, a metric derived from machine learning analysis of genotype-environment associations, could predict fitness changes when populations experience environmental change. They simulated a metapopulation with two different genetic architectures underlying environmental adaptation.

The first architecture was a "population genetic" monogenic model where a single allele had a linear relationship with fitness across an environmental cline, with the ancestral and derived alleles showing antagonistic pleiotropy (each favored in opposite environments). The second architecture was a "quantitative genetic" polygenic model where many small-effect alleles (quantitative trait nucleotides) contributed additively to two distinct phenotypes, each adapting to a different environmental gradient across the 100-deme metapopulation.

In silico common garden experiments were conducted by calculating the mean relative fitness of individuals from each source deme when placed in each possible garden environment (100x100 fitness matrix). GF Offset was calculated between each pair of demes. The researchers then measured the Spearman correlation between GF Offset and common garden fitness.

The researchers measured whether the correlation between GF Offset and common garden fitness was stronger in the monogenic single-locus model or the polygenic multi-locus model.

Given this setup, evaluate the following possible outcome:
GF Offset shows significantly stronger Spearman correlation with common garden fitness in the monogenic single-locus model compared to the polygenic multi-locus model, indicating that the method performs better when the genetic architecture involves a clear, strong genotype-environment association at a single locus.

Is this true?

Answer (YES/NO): YES